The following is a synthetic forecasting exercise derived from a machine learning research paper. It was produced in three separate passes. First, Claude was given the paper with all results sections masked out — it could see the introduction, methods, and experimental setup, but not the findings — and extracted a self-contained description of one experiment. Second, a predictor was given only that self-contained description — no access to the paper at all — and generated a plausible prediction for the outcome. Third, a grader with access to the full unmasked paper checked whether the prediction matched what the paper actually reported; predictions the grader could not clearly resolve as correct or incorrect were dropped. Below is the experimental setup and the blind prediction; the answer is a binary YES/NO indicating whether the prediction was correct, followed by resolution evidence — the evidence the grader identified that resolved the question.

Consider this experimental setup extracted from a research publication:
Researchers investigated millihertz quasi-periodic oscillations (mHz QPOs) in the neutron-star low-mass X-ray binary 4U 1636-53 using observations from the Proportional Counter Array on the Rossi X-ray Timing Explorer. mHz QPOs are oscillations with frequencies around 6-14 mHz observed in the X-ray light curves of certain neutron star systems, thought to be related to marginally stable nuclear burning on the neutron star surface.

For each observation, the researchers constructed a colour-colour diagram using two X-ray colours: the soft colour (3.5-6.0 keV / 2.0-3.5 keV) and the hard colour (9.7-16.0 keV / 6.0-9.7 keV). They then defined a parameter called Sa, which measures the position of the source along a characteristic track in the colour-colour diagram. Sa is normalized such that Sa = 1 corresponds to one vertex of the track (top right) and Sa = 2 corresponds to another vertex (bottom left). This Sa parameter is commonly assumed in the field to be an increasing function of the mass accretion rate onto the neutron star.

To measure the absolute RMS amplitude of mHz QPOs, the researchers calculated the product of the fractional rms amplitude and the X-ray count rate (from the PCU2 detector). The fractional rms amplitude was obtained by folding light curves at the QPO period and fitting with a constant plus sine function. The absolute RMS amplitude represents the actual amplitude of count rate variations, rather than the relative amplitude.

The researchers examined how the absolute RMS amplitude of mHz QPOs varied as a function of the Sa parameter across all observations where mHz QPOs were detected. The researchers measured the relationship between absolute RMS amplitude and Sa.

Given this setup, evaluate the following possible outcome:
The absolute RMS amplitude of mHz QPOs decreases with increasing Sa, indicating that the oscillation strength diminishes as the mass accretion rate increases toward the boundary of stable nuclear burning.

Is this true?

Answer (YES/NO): NO